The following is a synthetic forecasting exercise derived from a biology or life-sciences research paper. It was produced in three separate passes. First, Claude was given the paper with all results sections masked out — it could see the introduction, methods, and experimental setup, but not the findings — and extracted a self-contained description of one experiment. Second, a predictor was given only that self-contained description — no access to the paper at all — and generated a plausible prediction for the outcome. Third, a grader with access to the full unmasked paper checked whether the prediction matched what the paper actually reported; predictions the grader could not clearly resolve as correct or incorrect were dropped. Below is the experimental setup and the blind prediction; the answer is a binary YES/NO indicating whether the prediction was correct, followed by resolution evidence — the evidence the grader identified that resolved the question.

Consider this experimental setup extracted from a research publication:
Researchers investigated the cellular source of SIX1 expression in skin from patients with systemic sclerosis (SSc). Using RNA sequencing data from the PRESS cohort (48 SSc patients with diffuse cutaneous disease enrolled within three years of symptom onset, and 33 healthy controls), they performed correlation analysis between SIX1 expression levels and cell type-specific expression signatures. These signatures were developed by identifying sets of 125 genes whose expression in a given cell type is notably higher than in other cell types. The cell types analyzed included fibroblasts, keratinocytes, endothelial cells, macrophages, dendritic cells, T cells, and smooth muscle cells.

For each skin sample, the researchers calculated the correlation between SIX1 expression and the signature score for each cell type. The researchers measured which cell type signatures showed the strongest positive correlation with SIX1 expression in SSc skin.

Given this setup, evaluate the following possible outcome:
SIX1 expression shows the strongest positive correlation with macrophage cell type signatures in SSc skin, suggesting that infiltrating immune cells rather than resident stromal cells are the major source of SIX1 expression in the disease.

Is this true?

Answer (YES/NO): NO